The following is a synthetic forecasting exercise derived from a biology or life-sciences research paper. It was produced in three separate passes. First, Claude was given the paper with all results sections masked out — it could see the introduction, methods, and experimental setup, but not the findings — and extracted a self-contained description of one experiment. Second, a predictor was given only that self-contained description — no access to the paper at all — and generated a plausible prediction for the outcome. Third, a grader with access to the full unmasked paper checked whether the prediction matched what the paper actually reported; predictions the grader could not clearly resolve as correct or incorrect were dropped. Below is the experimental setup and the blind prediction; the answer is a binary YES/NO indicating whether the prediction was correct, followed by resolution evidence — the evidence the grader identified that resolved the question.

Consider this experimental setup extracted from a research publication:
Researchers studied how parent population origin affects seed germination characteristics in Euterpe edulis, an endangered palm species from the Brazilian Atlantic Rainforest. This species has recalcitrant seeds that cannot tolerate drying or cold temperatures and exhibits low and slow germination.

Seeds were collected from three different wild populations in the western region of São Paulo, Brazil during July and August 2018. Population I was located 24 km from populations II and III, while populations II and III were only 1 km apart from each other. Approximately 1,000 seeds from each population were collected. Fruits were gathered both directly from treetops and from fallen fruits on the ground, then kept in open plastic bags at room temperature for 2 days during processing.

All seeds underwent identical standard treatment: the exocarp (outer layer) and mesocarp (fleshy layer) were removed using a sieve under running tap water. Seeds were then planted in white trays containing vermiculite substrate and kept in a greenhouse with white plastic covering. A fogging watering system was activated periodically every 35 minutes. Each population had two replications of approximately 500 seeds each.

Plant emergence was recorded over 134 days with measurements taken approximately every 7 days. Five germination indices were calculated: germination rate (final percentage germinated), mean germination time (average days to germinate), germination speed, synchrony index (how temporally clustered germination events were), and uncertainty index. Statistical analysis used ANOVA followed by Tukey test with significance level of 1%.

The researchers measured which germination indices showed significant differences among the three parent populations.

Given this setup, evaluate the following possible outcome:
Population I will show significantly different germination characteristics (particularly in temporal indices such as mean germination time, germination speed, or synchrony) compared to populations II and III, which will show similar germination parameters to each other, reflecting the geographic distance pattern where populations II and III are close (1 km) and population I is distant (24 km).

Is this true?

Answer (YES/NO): NO